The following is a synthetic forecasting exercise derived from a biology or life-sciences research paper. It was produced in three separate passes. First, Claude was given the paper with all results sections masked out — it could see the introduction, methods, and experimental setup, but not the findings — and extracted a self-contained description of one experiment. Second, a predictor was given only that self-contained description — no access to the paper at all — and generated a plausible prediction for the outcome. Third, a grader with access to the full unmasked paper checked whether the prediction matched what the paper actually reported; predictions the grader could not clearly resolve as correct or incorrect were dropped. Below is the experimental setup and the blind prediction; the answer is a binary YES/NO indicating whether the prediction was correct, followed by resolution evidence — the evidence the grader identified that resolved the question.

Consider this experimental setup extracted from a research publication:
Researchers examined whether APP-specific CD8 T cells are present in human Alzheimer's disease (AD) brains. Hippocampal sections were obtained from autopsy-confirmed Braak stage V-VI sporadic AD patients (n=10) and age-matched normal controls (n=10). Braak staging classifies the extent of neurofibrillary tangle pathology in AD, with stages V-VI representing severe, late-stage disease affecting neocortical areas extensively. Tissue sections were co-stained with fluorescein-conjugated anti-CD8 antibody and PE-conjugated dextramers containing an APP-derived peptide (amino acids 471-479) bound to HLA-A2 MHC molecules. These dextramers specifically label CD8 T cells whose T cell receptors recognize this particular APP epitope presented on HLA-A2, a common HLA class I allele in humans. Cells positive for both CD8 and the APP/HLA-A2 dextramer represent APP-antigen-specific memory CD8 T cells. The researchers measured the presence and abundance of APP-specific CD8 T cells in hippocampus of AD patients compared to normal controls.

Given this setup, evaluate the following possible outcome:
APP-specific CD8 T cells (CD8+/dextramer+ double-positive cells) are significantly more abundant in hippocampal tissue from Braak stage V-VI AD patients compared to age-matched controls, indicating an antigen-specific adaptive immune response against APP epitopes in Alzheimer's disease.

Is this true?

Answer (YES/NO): YES